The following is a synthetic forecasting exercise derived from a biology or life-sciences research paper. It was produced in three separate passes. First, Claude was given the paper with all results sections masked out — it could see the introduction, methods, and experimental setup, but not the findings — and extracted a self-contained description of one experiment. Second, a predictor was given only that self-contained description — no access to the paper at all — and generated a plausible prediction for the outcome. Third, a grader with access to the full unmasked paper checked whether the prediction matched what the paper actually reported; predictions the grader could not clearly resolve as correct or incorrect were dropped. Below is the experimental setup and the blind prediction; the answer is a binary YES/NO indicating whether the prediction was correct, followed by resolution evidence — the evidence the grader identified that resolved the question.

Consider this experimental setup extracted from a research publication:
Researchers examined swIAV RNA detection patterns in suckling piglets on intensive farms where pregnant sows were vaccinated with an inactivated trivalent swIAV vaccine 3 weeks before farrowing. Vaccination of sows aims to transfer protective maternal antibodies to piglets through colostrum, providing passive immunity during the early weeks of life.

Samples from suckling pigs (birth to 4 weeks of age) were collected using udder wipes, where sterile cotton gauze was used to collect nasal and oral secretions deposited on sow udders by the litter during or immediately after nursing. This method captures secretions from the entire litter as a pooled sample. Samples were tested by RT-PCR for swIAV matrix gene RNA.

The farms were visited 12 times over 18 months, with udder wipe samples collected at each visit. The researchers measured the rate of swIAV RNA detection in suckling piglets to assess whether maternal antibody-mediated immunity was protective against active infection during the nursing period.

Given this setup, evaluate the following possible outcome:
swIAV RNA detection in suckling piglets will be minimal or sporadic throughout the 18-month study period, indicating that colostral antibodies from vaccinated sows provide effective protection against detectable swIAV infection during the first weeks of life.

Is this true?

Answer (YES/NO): YES